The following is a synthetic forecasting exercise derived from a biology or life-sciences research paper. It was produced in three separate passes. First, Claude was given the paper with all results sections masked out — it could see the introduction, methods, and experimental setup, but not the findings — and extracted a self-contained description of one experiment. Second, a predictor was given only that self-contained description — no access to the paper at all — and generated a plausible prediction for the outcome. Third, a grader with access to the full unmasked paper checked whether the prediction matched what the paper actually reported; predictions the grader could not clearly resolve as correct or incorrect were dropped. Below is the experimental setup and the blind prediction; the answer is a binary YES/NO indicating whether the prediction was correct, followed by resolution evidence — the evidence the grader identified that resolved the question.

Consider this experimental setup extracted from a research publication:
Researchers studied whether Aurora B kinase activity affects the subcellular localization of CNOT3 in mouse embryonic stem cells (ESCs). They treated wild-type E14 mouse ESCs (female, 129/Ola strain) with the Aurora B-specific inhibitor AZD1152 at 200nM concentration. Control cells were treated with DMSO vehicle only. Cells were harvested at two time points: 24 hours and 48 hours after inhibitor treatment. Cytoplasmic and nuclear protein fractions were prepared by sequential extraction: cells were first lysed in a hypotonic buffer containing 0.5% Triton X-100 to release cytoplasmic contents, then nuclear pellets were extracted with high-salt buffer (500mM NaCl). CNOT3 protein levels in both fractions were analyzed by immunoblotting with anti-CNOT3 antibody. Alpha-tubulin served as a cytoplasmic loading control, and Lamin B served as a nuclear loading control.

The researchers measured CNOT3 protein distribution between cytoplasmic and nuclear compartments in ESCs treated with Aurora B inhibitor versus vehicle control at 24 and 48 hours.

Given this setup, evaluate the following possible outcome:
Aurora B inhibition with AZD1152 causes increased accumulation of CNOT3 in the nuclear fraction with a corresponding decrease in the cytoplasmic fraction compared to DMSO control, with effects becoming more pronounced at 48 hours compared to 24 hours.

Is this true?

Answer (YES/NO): NO